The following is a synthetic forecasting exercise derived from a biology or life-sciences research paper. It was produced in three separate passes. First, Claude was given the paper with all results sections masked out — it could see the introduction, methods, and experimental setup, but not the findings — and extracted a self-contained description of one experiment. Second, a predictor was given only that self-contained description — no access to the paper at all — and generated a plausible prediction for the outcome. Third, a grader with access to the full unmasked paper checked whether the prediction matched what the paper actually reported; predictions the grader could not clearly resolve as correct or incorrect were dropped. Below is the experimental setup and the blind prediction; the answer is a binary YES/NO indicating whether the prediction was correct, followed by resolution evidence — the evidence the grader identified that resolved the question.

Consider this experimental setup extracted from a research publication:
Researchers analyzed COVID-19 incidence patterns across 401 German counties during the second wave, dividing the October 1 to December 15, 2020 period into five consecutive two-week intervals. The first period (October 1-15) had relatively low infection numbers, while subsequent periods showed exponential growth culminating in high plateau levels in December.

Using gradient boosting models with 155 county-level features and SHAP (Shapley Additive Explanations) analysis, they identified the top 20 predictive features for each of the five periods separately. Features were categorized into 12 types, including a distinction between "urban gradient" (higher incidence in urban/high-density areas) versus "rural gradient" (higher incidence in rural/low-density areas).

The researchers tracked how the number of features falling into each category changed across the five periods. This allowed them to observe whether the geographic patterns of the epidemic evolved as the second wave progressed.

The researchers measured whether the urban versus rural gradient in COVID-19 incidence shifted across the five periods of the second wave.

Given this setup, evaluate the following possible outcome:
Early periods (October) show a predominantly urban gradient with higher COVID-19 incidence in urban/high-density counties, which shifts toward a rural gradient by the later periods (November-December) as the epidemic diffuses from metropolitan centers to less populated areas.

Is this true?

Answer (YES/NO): NO